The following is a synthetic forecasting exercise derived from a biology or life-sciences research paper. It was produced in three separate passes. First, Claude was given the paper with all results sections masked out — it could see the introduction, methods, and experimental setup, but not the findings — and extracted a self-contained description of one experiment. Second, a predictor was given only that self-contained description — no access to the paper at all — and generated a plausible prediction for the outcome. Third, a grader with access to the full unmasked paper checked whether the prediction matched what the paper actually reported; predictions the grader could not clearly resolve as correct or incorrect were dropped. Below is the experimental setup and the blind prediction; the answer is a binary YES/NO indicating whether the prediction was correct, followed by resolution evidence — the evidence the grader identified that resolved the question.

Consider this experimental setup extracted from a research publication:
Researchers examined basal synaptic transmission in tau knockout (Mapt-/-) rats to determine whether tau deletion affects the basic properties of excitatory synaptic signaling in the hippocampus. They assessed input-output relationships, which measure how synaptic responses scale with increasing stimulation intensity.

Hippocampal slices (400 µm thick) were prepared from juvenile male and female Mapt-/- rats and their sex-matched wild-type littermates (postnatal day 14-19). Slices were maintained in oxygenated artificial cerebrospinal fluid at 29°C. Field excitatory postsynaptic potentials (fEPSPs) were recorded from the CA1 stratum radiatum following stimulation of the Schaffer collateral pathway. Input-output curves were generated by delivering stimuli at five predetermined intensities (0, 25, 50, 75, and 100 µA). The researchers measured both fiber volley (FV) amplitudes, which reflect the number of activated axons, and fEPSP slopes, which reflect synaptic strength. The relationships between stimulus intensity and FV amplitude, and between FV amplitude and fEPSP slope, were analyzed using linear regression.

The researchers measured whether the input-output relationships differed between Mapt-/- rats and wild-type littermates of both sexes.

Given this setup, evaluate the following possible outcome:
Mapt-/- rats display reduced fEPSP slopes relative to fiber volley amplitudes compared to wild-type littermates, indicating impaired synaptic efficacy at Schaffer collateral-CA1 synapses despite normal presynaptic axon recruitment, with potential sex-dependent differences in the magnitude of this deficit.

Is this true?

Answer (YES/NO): NO